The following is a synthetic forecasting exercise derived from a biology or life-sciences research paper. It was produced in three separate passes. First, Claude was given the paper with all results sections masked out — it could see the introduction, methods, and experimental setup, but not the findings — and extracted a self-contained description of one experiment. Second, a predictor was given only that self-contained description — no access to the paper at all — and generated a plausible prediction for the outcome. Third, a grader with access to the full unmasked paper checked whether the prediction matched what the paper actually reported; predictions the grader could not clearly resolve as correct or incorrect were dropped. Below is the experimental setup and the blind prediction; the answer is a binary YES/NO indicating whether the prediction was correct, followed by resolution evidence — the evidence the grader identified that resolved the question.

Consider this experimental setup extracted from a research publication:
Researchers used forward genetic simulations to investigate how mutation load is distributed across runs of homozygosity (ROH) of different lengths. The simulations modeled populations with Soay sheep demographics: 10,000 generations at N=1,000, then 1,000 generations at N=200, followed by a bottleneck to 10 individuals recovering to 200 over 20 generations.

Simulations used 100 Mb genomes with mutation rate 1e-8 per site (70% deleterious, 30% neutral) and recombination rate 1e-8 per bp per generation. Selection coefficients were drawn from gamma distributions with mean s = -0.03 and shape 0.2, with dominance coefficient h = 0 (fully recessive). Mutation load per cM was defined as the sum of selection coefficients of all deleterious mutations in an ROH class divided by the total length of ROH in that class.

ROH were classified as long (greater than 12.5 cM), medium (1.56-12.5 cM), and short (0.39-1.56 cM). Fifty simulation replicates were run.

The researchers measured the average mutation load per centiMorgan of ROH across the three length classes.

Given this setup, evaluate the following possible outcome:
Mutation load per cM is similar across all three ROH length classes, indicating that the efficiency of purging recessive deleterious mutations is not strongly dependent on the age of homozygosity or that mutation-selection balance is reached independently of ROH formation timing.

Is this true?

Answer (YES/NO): NO